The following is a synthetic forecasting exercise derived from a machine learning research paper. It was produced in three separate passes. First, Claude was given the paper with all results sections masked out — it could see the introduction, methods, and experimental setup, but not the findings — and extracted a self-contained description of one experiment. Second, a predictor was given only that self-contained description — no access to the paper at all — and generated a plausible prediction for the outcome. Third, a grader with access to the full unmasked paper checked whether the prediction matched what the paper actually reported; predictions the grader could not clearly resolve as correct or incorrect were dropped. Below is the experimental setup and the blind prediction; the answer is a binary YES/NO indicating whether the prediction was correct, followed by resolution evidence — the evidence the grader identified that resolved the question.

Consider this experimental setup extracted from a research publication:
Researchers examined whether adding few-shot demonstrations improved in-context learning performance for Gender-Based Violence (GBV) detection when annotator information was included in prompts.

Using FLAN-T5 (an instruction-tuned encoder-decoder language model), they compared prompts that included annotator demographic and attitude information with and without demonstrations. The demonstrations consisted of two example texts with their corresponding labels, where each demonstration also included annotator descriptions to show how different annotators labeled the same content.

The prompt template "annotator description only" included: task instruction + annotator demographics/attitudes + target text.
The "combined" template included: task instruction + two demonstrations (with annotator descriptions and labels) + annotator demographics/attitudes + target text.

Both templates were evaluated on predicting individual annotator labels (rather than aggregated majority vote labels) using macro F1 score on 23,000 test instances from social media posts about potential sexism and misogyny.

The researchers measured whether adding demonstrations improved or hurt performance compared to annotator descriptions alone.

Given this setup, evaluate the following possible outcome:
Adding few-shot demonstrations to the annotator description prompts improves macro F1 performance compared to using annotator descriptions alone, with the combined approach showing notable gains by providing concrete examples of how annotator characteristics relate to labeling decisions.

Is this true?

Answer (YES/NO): NO